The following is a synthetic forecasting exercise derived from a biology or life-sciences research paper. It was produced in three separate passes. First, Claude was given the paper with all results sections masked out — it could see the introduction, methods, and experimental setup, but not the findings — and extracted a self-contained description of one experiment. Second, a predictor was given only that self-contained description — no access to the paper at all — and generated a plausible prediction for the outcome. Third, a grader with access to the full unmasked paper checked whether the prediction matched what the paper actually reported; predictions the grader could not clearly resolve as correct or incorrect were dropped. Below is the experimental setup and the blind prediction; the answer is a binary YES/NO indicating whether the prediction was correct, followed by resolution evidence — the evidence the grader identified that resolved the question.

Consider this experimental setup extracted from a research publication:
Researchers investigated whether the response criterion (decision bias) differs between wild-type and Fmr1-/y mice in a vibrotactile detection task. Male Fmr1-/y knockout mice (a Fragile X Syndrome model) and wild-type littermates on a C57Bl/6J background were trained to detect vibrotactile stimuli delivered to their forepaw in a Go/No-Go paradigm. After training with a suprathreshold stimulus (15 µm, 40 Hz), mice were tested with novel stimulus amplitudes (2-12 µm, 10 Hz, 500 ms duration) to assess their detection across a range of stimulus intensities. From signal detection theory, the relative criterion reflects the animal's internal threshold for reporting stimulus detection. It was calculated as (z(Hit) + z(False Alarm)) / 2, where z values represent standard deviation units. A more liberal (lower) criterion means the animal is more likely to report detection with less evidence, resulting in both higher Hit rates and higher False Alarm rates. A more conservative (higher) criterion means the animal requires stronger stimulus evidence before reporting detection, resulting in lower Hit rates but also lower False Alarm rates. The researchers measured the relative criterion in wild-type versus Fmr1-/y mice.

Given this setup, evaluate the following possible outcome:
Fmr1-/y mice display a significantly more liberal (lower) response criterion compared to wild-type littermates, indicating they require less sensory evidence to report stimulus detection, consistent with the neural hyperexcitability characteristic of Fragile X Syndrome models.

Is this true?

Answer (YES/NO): NO